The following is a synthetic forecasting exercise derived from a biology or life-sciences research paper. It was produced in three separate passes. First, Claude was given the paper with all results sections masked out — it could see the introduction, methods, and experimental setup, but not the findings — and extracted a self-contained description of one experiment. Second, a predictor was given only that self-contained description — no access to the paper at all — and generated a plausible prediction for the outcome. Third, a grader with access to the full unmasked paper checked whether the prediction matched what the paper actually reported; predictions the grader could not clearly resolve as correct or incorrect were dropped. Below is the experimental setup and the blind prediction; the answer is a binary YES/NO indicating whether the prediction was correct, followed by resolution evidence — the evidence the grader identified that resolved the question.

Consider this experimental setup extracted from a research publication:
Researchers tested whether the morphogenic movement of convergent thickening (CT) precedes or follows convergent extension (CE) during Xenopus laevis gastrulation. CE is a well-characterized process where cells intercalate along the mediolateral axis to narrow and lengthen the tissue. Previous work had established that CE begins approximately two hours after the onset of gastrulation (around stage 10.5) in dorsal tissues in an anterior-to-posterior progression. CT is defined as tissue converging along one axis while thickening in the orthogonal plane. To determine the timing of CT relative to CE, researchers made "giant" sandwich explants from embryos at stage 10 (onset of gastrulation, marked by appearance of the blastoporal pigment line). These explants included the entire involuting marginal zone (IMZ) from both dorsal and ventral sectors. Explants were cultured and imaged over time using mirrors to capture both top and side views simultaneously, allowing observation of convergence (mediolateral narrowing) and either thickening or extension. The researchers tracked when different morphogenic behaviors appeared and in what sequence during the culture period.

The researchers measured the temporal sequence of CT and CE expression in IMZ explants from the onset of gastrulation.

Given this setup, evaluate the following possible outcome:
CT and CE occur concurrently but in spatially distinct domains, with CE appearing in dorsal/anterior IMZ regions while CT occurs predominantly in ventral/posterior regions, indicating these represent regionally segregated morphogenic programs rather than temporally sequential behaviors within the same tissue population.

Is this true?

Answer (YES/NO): NO